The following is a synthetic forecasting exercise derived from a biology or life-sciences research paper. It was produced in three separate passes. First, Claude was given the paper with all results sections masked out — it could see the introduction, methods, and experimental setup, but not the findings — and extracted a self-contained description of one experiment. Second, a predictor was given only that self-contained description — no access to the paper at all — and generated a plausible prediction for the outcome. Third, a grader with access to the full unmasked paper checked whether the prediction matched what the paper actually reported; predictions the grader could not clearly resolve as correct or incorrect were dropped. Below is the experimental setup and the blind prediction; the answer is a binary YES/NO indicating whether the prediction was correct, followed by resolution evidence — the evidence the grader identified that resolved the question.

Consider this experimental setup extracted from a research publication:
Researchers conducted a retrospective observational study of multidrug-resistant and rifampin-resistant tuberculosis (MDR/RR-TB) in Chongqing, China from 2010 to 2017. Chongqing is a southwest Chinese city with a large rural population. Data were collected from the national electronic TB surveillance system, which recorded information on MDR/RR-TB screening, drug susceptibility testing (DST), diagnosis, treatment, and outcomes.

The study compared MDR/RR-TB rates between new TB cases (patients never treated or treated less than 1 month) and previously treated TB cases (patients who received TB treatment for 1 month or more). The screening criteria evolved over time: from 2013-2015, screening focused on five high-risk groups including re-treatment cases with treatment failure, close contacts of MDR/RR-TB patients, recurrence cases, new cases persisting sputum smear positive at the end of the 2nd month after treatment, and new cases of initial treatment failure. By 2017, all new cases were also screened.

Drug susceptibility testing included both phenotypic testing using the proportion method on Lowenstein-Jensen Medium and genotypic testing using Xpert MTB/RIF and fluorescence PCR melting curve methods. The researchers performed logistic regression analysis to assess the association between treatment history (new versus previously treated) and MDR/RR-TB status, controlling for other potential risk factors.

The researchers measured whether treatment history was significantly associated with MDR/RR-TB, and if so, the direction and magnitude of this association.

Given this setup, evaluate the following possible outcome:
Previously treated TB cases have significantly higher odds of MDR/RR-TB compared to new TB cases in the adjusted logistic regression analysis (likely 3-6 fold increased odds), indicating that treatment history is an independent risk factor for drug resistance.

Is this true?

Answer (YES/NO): NO